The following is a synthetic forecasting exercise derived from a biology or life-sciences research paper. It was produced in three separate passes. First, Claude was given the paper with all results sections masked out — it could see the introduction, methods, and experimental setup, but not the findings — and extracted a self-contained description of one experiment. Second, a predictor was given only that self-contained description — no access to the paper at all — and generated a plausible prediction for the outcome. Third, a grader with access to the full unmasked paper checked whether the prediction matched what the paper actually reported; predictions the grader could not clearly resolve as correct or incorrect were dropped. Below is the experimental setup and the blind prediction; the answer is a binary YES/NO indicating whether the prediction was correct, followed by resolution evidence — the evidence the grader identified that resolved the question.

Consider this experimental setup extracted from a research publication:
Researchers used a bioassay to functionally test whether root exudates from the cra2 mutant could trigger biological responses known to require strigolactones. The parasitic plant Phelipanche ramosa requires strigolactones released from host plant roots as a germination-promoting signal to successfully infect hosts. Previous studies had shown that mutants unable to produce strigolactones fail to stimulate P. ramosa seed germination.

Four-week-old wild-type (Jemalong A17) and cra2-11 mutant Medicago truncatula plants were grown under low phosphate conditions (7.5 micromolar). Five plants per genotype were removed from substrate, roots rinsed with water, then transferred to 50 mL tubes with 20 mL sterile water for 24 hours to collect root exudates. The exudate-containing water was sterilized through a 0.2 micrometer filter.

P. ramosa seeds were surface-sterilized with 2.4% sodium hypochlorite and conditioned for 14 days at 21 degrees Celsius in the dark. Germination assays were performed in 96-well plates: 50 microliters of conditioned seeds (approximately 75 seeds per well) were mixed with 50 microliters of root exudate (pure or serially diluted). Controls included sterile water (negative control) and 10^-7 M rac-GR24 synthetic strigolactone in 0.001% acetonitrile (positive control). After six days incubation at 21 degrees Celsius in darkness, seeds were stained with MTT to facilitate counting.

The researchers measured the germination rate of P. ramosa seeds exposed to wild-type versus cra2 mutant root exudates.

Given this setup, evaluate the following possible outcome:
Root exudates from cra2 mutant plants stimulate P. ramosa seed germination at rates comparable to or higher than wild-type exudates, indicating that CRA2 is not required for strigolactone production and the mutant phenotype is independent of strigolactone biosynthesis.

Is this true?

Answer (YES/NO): NO